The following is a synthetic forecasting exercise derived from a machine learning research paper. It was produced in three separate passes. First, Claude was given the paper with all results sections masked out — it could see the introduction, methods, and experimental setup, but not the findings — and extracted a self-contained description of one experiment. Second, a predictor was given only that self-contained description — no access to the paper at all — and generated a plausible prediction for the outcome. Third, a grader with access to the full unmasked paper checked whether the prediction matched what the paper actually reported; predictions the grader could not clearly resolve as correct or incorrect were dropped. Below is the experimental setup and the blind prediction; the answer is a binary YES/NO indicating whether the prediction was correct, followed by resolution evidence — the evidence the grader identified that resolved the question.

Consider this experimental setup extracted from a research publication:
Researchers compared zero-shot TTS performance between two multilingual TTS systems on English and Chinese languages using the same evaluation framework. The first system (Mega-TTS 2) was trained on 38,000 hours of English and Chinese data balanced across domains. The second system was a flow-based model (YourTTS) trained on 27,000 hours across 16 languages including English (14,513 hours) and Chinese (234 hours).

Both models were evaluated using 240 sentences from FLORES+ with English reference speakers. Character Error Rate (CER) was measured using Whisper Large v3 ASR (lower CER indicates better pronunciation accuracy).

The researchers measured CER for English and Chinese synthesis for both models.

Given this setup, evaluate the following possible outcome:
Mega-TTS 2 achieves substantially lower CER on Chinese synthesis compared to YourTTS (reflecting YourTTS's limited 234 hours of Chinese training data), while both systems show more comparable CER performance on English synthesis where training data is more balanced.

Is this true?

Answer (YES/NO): YES